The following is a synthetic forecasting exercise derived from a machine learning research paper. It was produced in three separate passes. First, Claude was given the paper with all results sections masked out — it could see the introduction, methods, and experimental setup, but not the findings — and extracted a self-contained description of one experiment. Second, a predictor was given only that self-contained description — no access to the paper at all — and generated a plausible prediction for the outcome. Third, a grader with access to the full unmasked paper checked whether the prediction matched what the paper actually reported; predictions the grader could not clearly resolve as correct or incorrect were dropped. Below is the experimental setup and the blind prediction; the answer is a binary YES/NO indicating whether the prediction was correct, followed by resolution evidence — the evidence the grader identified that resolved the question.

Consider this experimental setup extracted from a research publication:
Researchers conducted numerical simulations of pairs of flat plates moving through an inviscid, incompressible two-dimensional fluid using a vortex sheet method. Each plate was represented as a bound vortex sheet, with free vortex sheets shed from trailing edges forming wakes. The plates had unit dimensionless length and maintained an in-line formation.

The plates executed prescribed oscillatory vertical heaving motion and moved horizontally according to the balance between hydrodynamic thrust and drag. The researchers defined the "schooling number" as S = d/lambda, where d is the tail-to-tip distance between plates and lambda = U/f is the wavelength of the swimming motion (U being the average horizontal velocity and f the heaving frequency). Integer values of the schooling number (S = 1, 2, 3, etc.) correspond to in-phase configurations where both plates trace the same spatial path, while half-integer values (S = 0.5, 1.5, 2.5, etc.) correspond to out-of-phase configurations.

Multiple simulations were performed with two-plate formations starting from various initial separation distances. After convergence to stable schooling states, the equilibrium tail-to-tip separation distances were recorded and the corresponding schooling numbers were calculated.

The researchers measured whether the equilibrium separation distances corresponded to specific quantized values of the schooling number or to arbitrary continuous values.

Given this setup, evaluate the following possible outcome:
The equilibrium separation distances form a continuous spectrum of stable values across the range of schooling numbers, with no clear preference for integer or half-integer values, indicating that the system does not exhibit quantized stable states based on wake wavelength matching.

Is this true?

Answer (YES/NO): NO